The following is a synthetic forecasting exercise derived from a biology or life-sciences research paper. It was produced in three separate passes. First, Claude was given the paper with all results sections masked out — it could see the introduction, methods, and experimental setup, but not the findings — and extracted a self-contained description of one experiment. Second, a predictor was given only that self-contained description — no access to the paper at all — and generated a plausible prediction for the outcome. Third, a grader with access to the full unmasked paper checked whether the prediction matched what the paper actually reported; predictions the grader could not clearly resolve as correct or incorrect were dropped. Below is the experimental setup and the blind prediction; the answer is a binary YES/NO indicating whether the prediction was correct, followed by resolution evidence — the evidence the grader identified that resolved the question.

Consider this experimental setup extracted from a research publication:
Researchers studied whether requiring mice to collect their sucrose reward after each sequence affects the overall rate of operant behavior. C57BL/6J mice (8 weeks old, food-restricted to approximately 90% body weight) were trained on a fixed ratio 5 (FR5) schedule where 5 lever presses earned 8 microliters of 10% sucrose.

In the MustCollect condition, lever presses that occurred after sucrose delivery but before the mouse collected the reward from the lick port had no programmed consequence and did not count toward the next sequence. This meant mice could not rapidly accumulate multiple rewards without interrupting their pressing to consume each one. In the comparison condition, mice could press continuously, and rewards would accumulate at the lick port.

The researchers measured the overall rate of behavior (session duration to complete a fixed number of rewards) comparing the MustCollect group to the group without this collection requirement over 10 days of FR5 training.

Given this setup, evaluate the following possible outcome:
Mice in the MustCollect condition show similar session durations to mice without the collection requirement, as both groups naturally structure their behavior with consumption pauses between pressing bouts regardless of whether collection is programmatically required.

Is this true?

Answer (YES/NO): YES